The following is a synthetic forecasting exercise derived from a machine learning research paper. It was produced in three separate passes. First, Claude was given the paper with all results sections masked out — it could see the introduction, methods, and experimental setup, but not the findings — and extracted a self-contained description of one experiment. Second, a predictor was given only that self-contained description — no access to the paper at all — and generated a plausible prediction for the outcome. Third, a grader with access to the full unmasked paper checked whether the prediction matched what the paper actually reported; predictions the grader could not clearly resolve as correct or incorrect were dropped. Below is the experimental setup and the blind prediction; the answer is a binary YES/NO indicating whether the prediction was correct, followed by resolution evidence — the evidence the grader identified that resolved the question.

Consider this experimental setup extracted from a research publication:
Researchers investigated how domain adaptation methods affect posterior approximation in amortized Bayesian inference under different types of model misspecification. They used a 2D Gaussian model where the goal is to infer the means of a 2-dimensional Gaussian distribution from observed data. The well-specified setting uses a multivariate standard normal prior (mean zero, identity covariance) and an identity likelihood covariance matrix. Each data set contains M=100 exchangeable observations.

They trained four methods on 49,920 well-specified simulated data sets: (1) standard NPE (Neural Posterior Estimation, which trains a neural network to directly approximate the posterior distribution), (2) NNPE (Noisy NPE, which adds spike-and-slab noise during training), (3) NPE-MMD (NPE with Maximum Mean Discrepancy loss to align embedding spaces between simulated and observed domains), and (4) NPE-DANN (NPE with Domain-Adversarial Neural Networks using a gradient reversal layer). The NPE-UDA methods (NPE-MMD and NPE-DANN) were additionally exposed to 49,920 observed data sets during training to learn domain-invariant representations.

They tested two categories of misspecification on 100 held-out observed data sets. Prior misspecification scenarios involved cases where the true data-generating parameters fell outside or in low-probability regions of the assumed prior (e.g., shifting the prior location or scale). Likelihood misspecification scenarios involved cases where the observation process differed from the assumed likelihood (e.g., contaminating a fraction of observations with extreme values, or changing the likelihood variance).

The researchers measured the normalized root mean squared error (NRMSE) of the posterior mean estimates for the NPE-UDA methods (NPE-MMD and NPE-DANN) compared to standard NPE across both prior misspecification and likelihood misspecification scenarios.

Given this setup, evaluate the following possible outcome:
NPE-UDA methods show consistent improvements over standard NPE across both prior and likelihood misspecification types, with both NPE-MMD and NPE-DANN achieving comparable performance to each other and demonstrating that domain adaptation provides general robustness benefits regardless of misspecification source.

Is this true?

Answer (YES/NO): NO